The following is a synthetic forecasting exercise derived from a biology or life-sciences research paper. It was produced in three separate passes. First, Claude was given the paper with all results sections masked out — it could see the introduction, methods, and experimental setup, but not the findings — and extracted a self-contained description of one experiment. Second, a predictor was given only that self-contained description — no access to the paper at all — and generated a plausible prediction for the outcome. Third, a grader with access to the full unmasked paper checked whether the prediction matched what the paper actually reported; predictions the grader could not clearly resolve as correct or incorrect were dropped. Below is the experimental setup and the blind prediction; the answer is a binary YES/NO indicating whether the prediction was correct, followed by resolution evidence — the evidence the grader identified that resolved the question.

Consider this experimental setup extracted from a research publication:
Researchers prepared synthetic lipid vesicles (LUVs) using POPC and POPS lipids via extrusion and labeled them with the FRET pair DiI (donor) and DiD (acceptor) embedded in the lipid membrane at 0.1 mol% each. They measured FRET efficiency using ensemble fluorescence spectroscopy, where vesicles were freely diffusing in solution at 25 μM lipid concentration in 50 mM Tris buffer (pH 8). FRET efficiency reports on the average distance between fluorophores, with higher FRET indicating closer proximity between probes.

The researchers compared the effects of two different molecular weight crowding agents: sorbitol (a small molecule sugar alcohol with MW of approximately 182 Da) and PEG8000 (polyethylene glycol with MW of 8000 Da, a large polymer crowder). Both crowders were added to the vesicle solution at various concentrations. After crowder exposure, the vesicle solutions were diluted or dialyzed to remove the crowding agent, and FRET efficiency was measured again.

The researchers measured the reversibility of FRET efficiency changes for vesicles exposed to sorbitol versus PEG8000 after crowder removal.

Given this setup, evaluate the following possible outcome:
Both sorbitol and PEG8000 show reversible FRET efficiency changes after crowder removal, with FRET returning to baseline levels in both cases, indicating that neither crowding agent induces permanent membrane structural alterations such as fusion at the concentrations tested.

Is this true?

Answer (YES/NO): NO